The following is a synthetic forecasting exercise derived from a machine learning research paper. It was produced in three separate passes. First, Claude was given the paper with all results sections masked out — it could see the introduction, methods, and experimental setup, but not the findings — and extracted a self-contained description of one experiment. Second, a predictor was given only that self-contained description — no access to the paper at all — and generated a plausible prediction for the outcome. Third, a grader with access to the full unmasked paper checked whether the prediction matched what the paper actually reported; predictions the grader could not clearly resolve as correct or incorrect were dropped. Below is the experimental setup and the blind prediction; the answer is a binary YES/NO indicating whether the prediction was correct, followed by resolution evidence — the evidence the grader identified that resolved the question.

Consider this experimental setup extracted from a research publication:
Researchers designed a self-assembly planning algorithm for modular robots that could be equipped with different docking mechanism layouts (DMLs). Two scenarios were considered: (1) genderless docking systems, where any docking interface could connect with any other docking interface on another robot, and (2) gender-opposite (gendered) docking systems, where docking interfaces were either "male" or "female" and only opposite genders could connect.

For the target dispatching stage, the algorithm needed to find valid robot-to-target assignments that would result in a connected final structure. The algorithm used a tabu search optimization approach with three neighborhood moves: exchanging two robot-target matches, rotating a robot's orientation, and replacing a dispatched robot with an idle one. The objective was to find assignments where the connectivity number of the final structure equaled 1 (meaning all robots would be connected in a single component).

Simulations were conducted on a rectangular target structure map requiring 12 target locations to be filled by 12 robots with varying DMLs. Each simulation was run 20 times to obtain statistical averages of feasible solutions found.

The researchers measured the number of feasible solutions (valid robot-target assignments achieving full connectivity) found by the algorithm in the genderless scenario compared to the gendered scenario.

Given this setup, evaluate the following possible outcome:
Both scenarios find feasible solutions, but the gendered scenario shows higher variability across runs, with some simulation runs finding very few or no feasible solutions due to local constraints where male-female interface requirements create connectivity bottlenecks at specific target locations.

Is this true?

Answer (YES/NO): NO